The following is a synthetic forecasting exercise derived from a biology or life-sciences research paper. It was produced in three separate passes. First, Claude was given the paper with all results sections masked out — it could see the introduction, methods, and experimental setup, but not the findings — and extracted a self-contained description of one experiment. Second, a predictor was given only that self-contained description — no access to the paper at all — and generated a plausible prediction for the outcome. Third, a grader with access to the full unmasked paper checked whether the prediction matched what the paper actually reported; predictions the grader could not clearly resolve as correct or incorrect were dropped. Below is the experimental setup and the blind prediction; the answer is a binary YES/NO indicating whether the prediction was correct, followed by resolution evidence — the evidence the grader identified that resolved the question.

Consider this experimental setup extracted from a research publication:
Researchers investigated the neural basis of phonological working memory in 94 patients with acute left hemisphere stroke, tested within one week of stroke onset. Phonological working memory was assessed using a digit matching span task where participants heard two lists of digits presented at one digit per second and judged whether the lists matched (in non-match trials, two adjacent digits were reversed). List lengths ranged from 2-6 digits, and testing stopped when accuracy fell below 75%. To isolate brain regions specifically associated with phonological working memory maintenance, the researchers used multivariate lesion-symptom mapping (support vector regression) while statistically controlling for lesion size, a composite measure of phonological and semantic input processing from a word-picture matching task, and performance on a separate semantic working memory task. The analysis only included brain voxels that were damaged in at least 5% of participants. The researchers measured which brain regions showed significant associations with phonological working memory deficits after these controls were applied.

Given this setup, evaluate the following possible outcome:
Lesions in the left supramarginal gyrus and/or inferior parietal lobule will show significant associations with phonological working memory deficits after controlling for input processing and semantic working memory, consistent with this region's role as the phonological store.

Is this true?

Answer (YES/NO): YES